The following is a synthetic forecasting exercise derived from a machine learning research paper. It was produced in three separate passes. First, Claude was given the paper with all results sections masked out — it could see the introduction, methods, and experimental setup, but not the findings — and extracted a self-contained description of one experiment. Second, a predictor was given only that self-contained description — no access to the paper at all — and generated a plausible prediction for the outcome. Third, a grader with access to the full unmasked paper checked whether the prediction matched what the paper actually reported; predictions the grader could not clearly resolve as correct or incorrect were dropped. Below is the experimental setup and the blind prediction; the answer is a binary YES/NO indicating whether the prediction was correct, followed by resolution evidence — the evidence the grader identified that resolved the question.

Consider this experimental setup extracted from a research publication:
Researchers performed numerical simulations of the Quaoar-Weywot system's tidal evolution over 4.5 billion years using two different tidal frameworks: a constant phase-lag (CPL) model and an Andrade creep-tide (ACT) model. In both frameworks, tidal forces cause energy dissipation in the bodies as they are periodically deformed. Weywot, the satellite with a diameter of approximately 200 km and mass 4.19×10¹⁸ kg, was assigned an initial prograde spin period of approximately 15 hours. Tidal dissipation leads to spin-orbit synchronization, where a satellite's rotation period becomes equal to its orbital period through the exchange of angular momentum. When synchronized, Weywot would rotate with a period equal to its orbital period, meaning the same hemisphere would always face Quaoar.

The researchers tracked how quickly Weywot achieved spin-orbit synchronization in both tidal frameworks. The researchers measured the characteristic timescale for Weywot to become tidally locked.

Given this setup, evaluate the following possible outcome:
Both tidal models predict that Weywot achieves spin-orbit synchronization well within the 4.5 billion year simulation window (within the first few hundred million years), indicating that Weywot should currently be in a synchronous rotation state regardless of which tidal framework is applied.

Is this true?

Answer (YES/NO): YES